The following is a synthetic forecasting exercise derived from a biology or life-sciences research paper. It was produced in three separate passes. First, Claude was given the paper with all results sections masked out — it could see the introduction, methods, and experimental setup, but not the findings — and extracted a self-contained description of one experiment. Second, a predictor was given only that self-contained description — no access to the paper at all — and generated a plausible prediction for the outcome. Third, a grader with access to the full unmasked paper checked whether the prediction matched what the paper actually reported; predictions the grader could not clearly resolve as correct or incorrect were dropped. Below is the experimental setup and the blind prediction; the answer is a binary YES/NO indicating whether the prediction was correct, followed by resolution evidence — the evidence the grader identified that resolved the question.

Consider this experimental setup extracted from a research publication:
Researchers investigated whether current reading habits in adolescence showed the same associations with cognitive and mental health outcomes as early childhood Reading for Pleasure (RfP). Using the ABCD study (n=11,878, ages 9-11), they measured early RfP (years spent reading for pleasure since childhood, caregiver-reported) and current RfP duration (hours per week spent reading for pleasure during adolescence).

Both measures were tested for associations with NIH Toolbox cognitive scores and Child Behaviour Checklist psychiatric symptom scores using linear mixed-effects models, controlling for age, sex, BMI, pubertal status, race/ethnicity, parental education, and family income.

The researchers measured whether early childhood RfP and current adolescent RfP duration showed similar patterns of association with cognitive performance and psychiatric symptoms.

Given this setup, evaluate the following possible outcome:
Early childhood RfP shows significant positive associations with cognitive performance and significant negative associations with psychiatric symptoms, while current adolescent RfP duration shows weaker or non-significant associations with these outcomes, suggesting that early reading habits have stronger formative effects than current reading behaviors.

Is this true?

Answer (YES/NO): NO